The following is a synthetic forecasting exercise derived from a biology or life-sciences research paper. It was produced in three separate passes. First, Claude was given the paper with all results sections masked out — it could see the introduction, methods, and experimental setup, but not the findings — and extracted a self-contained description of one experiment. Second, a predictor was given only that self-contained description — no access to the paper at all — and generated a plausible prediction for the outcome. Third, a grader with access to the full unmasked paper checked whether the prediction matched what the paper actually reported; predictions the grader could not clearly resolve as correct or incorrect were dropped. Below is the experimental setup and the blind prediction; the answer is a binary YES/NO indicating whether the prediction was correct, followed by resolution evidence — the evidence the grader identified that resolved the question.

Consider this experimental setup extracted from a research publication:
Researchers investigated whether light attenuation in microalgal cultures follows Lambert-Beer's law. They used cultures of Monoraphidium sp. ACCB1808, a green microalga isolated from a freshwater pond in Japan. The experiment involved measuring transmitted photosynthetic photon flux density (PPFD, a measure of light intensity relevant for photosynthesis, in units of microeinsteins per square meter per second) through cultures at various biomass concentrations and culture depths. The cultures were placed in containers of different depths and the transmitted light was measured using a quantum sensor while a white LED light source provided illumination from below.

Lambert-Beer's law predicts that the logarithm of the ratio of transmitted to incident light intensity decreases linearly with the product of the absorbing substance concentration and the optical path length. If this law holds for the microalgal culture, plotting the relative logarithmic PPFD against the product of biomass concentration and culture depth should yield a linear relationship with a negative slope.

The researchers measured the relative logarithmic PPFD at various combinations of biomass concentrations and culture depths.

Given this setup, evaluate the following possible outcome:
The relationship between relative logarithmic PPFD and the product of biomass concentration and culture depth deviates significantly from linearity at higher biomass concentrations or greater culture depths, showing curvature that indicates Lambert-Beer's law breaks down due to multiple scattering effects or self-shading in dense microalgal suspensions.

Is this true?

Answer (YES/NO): NO